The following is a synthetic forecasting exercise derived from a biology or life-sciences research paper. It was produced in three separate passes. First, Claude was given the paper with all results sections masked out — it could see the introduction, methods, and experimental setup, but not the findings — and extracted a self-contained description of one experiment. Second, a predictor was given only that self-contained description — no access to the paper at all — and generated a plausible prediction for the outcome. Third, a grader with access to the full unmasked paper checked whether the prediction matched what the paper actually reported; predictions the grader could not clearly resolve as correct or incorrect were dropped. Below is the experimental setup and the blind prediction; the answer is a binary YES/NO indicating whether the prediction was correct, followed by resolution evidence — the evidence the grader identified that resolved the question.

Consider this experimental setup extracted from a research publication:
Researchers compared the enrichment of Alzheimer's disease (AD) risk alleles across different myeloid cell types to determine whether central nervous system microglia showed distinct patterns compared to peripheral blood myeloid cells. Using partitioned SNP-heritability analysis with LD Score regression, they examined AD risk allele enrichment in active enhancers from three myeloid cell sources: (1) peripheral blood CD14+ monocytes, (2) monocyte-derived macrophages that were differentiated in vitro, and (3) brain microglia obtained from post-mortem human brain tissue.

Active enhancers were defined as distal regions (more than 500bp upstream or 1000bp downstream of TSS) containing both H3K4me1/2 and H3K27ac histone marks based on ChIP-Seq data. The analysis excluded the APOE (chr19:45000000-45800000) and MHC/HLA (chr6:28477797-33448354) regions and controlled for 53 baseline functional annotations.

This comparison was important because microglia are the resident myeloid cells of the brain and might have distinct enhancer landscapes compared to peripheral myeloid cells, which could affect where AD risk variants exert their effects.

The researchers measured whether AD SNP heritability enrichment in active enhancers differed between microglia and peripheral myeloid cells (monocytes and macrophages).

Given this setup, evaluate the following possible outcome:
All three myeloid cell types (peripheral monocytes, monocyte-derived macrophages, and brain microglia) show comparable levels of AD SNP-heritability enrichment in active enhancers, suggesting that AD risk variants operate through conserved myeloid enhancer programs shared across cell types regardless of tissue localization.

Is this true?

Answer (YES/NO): YES